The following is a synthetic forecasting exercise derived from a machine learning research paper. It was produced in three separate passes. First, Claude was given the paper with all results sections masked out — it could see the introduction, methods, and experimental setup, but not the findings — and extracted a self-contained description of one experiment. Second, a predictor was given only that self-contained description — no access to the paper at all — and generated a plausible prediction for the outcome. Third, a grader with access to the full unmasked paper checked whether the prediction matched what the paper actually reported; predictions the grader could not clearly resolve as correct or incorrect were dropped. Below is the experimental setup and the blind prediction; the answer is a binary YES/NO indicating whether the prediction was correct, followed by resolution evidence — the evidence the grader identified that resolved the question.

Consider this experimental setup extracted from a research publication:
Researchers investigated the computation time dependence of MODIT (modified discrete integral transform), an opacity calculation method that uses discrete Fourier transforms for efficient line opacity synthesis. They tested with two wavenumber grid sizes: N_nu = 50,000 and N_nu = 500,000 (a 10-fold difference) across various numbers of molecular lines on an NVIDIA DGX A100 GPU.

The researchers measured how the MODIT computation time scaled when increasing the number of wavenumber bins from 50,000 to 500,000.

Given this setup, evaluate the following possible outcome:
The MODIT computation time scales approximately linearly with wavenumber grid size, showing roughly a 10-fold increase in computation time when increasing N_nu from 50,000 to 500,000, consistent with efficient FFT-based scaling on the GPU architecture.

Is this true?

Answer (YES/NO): NO